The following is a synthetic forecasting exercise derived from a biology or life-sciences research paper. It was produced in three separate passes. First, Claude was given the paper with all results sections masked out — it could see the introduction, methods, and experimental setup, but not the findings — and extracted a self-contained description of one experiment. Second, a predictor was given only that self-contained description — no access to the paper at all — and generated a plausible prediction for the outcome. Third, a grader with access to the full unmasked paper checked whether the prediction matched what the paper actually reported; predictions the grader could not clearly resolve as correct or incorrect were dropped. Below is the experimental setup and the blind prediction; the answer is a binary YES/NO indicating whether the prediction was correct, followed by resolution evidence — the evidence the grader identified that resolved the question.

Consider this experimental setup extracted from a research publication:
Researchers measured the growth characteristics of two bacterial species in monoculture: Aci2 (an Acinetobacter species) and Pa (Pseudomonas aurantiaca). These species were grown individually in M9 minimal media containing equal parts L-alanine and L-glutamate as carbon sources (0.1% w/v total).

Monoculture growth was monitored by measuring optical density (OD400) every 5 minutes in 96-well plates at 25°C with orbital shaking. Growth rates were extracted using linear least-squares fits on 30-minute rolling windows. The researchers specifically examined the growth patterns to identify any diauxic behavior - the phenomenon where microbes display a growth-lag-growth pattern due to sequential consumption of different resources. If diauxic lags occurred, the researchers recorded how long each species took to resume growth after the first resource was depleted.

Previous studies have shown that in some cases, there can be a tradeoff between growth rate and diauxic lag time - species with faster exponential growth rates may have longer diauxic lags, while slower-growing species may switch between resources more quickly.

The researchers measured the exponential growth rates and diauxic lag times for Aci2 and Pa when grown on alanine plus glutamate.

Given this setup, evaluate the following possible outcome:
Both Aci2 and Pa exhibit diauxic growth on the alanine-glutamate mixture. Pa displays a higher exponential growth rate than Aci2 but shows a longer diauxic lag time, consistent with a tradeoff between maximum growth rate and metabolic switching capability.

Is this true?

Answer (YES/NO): NO